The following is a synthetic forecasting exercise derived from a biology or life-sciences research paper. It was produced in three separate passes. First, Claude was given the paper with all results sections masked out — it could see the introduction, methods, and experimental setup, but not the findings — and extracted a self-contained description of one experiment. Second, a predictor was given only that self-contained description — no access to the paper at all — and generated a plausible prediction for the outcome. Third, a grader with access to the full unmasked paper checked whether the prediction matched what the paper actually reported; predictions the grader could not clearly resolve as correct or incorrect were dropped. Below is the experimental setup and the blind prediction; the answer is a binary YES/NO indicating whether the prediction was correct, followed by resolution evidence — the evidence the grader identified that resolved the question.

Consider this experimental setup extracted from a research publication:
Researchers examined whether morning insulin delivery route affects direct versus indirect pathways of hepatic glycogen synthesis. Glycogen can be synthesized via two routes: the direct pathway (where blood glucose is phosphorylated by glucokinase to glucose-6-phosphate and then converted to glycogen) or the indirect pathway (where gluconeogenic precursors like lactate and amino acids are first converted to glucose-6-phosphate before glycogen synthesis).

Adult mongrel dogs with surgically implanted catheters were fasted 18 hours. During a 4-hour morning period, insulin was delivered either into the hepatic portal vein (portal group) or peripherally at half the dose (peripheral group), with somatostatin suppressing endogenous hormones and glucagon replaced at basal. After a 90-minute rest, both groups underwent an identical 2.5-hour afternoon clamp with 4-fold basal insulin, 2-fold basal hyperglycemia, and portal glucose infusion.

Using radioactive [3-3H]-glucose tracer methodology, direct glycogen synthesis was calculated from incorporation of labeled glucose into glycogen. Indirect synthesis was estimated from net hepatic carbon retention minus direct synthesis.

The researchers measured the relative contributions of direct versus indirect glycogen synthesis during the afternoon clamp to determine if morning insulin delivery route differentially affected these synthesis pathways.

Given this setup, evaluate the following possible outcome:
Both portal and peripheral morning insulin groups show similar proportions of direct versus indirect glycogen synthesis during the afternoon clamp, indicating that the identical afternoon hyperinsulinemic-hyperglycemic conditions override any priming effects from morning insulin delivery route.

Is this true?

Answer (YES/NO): NO